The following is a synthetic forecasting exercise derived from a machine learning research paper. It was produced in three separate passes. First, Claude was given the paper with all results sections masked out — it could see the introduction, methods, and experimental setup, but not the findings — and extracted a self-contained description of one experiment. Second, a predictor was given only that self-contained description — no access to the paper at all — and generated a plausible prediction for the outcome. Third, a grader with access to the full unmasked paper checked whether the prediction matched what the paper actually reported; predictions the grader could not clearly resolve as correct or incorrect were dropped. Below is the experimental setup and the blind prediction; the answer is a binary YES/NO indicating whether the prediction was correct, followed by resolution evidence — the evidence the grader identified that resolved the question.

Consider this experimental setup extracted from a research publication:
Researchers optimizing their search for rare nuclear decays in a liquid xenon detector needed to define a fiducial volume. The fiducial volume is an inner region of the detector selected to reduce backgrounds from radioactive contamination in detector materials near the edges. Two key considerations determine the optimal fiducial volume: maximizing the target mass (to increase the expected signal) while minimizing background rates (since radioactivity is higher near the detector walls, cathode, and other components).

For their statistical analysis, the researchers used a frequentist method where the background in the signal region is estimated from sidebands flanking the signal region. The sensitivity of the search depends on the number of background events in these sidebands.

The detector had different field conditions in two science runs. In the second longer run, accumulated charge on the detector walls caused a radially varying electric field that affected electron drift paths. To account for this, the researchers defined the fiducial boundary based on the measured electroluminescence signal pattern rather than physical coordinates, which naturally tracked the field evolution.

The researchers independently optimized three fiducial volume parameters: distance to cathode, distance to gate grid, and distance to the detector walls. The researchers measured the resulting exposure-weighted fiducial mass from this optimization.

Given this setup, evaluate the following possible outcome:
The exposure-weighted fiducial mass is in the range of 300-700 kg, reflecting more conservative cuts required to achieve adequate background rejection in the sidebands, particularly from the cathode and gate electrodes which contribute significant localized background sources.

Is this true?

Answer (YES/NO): NO